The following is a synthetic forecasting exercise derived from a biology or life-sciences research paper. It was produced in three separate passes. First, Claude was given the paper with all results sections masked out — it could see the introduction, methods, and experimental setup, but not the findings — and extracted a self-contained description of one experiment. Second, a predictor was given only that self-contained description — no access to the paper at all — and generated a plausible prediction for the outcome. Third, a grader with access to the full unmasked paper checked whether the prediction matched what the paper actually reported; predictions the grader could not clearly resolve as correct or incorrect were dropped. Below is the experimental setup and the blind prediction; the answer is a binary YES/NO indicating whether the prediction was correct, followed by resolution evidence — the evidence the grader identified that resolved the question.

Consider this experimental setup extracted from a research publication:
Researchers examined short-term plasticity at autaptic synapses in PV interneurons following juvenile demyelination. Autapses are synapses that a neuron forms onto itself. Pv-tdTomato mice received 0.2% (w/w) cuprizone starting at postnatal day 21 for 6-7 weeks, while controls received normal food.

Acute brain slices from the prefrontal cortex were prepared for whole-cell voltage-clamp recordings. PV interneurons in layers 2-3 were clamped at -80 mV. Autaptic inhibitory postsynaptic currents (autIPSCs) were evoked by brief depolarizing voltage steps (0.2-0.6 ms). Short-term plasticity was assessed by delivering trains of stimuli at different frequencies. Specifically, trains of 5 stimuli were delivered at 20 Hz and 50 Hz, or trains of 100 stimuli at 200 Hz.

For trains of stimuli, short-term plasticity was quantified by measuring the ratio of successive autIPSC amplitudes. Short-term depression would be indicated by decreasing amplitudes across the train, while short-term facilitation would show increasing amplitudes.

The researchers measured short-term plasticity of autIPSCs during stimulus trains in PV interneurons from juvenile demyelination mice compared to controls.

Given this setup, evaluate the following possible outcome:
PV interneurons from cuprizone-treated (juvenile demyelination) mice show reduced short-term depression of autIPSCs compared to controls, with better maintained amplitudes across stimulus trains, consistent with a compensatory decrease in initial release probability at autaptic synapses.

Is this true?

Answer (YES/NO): NO